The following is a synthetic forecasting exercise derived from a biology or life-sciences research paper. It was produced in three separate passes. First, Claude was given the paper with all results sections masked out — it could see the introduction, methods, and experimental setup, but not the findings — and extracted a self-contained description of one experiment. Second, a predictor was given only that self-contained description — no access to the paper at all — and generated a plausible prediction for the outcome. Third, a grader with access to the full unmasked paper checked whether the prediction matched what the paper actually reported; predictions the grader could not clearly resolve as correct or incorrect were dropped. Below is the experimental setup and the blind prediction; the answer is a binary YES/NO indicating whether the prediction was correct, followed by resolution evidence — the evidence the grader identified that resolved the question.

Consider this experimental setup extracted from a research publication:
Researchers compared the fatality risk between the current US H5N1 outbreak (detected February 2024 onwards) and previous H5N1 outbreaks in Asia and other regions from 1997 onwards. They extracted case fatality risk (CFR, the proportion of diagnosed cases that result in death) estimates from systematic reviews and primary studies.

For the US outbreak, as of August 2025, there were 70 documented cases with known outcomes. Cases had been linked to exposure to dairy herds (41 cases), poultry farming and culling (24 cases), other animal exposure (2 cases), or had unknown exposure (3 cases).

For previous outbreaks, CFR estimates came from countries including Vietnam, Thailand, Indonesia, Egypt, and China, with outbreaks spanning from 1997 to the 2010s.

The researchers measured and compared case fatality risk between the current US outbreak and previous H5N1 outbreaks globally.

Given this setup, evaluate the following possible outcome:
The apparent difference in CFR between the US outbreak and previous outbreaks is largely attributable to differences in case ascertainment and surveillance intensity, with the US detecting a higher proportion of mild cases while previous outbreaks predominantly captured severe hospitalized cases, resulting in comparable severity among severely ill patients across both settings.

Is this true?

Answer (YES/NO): NO